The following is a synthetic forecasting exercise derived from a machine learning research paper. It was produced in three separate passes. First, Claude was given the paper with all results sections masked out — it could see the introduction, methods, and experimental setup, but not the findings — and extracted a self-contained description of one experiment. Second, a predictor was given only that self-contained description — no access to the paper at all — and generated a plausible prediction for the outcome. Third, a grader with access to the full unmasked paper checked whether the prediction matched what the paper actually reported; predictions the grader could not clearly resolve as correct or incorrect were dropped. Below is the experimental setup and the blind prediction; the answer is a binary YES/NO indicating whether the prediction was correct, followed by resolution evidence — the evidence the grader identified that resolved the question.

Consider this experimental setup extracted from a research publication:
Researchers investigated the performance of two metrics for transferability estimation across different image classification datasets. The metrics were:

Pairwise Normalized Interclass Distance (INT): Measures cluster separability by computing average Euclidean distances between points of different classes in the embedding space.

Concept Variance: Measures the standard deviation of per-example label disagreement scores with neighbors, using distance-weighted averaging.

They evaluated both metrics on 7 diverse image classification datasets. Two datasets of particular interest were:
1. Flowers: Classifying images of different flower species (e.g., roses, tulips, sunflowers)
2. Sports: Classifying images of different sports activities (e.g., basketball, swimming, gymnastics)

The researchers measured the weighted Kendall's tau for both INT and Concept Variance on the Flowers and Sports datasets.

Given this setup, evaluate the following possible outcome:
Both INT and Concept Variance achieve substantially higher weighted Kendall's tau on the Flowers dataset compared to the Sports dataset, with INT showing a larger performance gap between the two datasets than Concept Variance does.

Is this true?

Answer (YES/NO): NO